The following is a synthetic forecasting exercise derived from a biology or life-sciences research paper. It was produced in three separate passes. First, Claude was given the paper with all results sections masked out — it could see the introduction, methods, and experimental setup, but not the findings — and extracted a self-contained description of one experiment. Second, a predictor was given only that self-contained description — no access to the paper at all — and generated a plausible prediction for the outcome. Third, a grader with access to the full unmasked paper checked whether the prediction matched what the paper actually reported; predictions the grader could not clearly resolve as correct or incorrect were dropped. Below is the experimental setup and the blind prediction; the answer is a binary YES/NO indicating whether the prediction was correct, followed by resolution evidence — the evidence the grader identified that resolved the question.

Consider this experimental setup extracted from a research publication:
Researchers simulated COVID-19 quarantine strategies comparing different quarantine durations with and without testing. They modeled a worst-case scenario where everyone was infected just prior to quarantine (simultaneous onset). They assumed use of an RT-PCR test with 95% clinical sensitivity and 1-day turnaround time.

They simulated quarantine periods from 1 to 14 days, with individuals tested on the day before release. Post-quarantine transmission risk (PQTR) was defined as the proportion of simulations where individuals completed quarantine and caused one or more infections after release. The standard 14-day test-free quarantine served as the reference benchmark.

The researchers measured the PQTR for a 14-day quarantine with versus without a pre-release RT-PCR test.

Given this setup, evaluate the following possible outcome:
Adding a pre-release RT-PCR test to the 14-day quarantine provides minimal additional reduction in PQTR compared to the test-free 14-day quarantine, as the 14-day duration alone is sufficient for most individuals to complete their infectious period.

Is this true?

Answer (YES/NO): NO